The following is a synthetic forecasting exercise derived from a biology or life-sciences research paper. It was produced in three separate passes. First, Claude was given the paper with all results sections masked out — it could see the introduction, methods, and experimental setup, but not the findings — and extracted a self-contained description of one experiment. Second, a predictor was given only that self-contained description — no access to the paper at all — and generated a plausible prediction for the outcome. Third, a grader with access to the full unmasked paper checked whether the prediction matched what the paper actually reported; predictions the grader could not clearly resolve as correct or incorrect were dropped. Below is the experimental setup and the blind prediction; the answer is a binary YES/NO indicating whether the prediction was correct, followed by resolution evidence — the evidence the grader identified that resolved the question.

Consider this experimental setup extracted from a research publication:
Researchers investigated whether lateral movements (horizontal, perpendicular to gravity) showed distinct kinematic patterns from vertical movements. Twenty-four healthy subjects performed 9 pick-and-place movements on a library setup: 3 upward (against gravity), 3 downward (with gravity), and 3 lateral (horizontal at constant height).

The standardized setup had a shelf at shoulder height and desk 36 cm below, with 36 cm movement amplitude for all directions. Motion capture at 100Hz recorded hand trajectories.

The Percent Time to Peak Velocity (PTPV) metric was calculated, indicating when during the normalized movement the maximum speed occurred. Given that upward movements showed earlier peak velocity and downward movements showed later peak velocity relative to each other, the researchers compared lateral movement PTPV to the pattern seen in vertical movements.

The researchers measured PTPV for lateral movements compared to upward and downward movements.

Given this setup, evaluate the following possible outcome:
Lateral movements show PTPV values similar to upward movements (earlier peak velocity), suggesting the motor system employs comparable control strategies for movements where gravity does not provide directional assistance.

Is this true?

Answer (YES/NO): YES